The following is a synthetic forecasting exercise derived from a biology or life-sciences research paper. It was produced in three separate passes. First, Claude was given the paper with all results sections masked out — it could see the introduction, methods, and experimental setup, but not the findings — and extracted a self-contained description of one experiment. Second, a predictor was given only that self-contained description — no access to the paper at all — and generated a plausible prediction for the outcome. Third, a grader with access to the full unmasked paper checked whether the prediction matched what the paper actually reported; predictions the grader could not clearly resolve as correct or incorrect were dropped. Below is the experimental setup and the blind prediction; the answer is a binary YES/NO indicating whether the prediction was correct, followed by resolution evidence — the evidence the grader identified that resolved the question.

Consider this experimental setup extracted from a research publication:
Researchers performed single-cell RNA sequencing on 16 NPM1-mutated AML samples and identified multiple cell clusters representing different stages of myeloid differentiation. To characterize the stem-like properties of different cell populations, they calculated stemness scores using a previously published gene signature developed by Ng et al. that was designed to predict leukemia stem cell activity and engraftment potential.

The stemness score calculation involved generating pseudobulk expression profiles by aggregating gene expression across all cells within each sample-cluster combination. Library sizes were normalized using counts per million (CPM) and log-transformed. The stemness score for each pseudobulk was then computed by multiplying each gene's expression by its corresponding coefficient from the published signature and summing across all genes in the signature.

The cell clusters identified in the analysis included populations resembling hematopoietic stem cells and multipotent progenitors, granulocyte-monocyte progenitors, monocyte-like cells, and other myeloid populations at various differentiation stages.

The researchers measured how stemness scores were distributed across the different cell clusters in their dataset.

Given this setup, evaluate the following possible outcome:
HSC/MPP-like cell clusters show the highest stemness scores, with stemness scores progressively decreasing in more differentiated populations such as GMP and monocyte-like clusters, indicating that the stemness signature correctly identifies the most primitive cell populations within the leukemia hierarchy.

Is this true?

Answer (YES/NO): YES